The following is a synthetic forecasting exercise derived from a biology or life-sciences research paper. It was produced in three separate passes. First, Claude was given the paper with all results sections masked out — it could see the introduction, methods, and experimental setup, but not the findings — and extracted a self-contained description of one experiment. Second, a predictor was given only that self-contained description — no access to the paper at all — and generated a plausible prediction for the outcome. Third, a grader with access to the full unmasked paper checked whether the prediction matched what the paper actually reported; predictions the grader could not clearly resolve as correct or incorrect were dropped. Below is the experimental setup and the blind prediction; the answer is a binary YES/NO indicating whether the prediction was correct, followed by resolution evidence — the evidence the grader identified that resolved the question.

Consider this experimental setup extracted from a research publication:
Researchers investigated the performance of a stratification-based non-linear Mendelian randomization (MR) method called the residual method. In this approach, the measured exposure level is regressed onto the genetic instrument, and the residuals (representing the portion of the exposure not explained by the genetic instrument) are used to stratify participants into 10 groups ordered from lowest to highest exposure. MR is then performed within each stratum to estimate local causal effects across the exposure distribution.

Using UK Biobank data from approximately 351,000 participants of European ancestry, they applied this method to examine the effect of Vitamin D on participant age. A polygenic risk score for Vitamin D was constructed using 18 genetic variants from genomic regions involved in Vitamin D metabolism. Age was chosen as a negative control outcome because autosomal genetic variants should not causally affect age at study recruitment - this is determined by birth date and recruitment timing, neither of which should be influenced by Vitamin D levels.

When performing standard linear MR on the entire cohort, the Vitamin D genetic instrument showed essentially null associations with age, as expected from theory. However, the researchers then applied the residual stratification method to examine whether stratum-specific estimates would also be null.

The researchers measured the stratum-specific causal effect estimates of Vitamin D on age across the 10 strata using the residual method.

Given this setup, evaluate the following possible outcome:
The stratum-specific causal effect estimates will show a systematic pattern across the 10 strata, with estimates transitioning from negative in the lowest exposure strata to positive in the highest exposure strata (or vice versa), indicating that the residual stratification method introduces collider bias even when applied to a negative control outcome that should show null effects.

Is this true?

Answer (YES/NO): NO